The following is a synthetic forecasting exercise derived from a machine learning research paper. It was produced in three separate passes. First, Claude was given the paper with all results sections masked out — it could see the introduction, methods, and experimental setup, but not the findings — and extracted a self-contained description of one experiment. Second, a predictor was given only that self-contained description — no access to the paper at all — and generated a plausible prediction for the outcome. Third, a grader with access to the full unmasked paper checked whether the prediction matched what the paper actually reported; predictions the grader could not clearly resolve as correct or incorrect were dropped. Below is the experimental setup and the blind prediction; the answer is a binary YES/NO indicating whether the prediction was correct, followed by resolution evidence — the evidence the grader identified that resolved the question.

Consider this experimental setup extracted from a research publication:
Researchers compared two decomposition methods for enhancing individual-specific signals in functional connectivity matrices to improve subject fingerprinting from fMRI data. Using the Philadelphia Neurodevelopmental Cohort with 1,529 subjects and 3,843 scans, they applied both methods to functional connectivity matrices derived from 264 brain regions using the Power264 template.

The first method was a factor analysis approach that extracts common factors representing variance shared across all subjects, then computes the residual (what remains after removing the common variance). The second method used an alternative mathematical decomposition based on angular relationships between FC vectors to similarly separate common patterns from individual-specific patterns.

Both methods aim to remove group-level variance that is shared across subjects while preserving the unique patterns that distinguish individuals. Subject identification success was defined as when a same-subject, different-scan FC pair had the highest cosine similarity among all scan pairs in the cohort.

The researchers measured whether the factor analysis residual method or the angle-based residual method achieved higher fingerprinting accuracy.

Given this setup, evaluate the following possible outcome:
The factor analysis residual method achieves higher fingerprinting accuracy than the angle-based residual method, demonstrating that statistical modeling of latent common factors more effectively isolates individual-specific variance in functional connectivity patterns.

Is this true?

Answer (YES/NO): NO